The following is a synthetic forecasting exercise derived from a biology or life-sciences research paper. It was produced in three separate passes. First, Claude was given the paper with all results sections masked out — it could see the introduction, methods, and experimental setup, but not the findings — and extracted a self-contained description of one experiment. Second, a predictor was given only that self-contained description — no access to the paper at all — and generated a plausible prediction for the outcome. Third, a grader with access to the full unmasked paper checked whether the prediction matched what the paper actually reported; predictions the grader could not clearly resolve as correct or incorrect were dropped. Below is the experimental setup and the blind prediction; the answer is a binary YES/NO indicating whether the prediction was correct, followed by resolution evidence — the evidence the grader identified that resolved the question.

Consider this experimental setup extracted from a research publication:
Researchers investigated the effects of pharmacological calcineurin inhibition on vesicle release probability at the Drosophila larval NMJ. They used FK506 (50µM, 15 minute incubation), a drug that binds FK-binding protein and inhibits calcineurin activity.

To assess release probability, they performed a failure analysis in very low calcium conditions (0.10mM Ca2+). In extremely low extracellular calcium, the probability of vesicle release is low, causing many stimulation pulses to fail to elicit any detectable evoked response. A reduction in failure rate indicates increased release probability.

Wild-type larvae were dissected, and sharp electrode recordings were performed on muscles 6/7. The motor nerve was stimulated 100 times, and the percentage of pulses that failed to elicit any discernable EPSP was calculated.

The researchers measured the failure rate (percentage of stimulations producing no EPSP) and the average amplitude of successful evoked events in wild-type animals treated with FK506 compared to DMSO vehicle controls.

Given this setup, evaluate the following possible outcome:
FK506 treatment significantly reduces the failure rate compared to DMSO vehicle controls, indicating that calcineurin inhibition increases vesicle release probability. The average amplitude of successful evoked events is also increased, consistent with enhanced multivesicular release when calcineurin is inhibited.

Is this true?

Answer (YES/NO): YES